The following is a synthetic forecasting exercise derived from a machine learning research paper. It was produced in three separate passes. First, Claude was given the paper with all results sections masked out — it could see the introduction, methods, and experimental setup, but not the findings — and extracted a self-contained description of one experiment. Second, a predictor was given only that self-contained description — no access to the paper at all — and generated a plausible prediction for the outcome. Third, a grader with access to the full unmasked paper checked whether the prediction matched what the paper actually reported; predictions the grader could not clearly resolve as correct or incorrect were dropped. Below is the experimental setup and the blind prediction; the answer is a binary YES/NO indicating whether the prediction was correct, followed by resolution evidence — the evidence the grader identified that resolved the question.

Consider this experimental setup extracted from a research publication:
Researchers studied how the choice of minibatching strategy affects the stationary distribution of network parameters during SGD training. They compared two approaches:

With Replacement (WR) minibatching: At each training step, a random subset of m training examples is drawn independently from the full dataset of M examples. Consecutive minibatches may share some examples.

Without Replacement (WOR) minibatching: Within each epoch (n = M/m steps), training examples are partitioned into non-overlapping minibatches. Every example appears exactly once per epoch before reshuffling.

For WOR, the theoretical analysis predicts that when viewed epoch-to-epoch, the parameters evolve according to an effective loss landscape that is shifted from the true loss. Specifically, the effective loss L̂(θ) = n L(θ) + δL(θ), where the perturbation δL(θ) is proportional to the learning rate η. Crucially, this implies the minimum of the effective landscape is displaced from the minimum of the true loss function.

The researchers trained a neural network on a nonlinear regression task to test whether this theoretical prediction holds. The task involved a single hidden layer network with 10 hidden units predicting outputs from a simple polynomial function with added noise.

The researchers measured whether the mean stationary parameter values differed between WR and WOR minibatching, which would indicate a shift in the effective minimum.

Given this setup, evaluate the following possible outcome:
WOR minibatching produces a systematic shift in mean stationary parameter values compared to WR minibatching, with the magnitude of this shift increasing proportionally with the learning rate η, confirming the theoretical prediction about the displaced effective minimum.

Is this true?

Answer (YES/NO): NO